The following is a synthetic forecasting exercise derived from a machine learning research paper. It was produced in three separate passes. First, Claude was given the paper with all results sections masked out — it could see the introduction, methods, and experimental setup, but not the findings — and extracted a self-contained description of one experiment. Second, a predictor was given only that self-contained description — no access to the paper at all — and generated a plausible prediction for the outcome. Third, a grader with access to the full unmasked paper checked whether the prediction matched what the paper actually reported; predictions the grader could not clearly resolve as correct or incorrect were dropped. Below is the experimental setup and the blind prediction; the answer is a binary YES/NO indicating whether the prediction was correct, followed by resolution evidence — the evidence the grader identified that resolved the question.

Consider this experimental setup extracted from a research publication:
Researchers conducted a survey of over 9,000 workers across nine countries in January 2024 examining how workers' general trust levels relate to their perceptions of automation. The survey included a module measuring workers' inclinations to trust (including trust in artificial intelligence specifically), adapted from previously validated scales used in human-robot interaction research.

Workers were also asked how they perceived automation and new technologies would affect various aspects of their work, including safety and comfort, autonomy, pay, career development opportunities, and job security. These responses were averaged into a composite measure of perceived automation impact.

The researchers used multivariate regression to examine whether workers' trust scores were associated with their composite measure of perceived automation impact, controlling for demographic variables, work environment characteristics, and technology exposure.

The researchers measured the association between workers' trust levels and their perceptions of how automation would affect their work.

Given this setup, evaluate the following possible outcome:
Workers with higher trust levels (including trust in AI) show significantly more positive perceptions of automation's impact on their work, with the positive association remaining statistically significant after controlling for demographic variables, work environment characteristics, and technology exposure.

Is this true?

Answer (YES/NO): YES